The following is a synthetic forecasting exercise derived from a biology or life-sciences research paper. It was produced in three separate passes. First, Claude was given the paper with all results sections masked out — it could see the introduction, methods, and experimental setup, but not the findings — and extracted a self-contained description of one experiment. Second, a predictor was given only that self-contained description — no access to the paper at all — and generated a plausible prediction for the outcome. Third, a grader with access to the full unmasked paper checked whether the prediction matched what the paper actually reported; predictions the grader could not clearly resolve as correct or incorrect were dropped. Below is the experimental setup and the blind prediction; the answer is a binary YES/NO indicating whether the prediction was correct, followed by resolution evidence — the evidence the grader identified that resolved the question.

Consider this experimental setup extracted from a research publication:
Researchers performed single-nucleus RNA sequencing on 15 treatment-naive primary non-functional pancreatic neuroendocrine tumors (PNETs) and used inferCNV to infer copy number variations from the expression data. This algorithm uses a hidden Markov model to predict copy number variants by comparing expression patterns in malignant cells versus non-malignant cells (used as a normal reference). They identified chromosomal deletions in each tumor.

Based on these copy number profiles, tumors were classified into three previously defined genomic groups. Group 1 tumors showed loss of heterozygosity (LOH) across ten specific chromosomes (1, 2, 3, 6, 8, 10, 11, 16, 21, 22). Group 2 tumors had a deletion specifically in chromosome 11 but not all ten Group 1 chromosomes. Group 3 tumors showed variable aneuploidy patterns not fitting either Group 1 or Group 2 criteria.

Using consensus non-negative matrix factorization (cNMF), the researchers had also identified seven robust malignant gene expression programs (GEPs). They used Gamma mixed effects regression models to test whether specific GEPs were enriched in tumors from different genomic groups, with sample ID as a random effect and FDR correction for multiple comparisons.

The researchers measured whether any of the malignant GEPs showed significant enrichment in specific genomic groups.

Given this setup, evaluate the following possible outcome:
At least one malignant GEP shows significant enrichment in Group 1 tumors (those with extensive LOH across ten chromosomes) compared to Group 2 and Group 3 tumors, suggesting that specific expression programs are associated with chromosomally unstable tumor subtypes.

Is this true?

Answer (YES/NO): YES